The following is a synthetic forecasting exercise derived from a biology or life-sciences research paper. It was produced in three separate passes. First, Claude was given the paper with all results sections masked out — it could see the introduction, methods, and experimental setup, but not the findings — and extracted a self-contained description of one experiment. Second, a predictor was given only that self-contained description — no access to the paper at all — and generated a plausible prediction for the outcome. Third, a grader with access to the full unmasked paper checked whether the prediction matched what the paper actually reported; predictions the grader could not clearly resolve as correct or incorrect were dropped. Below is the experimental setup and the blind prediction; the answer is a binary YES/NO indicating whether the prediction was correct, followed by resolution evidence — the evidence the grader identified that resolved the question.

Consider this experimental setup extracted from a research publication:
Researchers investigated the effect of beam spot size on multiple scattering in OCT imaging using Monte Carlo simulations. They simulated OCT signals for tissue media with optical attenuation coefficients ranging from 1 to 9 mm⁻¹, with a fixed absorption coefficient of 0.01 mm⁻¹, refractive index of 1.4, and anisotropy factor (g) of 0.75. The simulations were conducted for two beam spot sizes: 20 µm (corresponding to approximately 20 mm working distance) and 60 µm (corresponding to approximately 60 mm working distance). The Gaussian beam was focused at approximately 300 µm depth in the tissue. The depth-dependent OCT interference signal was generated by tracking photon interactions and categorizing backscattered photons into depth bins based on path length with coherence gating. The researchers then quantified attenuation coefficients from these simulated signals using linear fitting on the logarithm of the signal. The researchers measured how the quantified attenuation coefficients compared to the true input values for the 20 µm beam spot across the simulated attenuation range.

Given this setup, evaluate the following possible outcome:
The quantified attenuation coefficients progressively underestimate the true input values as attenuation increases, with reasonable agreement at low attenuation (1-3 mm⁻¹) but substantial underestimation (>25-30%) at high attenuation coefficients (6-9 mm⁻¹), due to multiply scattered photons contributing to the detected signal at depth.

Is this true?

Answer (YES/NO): NO